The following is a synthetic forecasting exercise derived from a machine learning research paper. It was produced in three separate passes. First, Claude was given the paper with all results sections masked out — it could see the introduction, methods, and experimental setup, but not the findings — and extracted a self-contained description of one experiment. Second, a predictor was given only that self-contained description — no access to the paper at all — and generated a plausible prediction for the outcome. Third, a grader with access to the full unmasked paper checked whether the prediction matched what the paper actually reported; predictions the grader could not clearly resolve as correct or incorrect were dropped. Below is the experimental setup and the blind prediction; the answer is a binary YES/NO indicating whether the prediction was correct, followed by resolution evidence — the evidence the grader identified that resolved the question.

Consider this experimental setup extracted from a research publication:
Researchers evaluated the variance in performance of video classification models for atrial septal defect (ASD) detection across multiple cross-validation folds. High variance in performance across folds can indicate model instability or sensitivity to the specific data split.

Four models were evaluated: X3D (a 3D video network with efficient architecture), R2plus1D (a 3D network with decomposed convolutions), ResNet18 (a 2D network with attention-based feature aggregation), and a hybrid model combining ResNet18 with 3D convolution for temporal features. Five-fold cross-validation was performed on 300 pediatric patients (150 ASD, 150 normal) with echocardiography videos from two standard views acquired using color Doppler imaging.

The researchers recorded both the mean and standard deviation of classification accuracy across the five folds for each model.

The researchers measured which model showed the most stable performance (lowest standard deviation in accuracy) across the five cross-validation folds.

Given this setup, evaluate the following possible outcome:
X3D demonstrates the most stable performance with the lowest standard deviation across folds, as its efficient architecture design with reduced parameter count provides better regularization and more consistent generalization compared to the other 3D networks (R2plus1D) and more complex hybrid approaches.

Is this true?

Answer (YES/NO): NO